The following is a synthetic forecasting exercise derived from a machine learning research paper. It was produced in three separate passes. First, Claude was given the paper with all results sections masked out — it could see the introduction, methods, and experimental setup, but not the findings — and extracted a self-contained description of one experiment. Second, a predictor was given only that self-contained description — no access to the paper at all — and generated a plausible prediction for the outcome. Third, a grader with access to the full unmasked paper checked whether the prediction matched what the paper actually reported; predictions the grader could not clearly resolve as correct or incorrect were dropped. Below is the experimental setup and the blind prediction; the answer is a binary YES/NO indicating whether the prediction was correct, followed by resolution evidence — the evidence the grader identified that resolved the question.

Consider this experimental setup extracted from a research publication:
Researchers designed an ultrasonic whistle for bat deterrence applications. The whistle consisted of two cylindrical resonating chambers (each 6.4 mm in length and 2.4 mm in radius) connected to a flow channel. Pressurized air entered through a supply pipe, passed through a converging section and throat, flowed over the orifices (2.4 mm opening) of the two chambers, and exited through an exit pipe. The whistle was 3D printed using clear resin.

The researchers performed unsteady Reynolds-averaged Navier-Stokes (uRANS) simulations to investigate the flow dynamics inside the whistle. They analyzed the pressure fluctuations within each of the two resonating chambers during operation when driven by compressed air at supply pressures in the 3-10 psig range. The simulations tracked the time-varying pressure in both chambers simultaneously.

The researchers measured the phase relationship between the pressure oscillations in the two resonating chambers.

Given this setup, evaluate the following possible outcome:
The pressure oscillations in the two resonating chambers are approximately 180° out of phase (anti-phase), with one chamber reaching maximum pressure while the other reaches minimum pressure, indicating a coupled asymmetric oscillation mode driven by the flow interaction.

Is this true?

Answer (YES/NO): YES